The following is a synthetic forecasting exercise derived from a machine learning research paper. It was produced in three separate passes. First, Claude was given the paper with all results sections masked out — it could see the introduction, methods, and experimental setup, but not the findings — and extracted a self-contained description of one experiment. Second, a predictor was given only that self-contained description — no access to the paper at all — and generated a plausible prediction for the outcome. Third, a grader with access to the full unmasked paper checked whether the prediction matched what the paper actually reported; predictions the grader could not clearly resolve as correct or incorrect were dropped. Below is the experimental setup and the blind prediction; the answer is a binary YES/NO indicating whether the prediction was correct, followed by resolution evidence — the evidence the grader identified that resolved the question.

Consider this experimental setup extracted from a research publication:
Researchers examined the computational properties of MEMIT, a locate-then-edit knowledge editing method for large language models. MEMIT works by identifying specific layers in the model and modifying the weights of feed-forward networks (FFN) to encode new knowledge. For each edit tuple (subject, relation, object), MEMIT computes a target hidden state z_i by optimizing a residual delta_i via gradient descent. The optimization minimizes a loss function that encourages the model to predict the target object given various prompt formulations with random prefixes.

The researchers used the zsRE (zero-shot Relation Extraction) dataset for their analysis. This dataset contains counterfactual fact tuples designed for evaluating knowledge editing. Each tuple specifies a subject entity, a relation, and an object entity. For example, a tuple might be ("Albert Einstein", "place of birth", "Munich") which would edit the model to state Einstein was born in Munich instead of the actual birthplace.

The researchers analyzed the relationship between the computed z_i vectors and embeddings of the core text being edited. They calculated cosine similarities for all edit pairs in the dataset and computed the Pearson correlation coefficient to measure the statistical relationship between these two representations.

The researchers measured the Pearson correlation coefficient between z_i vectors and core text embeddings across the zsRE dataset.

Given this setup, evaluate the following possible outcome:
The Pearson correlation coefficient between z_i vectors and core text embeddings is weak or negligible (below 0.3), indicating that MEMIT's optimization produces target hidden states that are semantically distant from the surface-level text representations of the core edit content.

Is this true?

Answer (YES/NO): NO